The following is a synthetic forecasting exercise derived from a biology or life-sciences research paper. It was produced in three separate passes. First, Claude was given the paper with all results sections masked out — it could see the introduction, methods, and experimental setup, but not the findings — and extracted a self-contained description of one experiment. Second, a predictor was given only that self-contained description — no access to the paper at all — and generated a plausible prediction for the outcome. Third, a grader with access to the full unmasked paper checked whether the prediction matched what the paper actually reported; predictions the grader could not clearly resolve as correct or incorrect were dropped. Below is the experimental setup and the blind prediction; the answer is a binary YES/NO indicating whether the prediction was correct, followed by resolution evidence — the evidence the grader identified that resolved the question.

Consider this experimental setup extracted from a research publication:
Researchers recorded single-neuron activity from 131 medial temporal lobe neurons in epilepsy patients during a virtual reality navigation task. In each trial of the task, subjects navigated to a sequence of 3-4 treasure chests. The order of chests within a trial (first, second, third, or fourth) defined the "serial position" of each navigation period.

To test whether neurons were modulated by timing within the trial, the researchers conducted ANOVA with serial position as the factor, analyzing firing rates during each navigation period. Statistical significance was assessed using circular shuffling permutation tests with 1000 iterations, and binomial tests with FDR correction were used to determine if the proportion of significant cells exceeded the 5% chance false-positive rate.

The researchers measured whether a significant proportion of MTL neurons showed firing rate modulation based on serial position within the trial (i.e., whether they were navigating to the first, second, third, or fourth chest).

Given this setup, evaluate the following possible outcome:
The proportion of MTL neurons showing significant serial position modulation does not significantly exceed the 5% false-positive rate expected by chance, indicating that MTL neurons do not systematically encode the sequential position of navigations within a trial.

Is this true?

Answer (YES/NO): NO